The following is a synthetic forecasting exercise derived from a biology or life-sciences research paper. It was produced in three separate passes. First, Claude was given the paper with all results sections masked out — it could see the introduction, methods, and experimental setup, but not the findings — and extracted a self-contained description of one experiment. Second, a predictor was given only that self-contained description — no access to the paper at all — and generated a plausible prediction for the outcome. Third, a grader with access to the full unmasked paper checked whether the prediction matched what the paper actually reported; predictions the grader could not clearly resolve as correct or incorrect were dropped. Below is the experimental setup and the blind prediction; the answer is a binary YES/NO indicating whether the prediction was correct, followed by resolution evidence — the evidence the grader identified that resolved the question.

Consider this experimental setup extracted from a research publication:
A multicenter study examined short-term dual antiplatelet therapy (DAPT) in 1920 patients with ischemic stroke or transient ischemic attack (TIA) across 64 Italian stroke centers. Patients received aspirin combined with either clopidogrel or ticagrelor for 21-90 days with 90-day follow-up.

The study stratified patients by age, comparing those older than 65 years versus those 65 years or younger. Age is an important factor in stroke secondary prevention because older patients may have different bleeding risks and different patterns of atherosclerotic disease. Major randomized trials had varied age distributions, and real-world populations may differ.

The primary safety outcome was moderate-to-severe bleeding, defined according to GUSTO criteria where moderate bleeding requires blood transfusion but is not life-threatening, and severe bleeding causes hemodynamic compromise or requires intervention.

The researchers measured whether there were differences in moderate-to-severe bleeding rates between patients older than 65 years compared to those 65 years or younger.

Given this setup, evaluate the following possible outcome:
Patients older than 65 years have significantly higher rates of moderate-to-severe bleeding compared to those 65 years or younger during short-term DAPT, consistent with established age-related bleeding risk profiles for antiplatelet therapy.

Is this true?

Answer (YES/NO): NO